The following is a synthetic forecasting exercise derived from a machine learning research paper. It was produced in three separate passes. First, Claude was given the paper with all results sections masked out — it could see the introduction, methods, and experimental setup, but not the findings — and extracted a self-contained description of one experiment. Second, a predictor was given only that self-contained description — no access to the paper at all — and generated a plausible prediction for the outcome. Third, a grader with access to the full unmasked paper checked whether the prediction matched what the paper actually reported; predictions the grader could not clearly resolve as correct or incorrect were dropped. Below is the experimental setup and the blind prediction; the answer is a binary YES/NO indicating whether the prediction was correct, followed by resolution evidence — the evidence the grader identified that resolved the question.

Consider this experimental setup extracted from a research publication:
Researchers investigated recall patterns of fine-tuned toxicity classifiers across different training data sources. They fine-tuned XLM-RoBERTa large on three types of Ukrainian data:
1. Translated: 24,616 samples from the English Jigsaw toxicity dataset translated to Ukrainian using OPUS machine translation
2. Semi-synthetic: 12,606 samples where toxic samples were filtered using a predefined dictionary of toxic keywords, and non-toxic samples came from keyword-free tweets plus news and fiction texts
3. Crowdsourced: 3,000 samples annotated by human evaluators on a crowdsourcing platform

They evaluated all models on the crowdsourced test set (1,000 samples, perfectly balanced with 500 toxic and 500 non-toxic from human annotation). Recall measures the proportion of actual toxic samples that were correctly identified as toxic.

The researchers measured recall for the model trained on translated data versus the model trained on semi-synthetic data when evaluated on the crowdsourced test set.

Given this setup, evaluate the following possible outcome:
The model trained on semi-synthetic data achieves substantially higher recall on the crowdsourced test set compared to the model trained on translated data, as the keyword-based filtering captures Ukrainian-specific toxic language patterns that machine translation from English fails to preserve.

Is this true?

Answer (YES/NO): NO